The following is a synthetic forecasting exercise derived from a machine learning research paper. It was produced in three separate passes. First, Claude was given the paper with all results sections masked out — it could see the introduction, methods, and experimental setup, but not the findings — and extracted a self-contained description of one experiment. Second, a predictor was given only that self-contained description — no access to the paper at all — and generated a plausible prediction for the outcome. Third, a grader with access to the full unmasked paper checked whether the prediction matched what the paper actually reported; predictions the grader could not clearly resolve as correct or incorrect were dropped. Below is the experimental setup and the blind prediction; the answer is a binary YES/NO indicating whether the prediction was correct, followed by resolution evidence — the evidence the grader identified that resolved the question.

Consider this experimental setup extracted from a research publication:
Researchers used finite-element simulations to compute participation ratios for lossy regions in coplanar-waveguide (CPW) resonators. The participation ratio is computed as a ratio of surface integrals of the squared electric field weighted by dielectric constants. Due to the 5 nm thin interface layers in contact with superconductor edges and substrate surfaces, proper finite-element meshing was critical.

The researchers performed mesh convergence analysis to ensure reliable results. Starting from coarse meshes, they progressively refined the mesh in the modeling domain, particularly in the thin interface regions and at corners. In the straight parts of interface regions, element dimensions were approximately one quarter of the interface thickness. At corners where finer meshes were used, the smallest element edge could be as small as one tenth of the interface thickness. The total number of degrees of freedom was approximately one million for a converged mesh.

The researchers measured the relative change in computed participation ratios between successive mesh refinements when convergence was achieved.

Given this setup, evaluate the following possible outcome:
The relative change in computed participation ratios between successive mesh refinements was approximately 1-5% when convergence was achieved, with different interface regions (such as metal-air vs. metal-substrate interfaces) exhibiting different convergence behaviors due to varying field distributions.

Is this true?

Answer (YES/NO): NO